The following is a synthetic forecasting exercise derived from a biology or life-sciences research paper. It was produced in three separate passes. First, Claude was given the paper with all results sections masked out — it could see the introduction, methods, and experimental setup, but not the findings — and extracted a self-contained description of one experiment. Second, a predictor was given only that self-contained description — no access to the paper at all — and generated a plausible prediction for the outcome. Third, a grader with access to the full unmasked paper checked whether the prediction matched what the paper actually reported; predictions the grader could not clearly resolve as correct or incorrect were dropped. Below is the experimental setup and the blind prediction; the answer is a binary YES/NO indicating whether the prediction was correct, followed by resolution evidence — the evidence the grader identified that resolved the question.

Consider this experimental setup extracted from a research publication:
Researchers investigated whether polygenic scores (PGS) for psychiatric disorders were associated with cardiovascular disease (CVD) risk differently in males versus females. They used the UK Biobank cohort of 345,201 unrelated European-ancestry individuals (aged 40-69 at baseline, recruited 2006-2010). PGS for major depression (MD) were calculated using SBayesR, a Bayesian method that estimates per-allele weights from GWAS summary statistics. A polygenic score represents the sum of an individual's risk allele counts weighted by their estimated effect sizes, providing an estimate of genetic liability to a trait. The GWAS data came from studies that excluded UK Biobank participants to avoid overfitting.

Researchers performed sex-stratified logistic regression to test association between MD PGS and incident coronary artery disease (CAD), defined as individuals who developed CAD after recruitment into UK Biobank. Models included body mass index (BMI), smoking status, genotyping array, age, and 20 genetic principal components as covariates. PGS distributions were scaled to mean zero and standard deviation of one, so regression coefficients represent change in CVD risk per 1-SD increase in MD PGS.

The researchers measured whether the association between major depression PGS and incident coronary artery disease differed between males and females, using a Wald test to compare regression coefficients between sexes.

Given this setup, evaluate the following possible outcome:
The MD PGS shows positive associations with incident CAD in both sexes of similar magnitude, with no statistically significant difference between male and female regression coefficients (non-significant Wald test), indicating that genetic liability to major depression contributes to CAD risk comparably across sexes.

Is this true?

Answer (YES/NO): NO